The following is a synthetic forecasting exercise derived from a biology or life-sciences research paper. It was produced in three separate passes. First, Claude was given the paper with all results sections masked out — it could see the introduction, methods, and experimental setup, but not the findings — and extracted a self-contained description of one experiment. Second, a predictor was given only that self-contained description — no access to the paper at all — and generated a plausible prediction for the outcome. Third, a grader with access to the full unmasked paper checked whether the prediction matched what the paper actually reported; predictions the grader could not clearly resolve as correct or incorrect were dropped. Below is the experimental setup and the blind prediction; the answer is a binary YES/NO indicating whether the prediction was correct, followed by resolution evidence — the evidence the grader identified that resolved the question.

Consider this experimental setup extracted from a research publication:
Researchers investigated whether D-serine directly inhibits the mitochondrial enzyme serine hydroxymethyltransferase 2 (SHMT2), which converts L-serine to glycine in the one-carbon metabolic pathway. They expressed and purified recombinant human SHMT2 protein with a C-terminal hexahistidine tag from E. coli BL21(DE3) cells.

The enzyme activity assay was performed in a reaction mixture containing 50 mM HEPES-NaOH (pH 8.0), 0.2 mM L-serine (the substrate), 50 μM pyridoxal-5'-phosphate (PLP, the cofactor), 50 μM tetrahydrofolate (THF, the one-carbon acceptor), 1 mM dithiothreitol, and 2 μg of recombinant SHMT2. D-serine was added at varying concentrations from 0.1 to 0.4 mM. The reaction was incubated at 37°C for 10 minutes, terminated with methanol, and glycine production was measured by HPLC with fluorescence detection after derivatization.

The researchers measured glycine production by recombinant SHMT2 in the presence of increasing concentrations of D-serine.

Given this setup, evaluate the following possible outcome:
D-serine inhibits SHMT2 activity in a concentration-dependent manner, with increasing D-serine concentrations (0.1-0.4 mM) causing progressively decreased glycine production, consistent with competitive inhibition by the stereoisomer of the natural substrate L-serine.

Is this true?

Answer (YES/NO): NO